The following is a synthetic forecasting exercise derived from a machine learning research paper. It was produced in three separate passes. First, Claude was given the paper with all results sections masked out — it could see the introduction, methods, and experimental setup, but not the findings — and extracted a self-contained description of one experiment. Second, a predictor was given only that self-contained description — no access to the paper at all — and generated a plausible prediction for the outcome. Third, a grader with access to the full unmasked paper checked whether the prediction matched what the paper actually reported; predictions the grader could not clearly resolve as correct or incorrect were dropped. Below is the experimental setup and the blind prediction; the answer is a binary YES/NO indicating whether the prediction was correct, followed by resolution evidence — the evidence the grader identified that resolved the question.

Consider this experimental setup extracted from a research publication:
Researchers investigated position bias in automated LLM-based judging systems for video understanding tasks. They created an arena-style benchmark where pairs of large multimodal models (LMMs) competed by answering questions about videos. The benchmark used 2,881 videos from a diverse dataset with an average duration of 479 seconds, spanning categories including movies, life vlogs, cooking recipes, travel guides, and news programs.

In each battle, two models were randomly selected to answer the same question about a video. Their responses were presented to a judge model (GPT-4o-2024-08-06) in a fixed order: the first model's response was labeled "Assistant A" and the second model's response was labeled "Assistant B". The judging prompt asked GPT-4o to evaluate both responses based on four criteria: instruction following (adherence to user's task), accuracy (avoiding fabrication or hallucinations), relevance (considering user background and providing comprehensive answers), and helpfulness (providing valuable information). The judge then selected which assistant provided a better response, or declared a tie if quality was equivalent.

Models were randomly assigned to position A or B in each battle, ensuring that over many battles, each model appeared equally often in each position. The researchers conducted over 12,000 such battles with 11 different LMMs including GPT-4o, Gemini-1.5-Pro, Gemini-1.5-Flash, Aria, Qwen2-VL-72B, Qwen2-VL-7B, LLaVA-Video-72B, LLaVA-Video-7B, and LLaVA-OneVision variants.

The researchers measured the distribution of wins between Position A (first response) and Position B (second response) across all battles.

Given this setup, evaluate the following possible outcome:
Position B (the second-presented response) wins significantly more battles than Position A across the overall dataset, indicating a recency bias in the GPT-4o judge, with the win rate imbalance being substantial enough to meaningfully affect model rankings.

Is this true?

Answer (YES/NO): NO